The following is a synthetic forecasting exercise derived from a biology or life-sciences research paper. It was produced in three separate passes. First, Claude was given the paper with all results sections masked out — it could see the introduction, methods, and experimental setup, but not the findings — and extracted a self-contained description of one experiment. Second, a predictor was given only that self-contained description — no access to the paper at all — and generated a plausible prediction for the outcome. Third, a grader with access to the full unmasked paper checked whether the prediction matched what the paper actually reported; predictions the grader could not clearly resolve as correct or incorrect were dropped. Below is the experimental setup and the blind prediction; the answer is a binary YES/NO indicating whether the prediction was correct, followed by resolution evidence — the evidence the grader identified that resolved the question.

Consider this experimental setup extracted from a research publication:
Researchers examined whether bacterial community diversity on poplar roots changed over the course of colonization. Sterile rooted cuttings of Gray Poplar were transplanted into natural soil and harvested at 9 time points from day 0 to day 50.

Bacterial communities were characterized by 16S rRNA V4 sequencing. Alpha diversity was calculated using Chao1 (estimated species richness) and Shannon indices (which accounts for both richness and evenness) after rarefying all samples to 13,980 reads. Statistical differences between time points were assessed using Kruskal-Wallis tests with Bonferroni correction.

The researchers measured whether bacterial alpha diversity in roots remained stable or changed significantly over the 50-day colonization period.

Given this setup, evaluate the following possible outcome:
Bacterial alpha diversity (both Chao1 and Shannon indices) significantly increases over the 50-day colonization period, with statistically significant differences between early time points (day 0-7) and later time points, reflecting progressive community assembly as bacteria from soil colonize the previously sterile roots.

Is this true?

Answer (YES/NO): YES